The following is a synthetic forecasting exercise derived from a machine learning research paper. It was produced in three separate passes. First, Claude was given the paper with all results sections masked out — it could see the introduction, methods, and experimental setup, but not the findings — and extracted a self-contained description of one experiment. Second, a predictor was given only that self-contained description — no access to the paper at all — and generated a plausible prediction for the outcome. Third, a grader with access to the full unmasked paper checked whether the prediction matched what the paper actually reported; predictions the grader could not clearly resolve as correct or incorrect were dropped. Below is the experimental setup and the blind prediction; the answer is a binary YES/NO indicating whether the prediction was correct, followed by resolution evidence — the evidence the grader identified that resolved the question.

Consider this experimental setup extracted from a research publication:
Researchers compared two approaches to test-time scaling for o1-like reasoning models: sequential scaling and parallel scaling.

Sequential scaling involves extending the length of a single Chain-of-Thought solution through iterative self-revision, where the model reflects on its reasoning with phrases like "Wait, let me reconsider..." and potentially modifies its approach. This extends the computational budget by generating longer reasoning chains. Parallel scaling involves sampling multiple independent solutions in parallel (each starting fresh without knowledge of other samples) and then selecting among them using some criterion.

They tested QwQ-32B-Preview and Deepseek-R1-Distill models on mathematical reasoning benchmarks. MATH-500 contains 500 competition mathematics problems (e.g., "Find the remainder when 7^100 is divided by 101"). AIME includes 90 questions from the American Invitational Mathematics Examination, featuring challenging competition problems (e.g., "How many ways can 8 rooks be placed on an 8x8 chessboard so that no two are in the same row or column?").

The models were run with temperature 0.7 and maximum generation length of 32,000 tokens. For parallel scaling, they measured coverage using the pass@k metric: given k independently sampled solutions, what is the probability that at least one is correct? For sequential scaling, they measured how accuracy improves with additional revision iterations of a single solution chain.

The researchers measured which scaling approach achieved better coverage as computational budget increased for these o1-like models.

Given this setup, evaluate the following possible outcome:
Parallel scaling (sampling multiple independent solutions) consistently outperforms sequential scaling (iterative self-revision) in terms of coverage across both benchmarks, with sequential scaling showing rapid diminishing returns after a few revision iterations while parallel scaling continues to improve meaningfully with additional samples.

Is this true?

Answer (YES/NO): NO